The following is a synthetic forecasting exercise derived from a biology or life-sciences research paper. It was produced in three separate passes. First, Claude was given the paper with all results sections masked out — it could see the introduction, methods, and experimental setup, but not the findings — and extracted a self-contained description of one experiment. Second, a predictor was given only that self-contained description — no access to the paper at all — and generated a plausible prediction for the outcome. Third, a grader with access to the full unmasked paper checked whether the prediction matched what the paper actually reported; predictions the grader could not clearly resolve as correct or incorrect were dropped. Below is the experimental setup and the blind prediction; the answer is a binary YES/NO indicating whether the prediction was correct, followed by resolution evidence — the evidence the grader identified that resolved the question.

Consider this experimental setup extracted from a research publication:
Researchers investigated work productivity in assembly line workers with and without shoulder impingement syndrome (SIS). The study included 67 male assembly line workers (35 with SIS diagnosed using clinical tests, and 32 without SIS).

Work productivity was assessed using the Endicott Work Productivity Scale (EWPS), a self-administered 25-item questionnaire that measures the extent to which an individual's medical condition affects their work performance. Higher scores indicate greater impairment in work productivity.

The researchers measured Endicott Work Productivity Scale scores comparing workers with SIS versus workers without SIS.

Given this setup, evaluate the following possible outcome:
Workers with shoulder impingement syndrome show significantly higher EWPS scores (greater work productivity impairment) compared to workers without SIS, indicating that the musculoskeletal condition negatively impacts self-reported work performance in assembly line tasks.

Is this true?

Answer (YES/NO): NO